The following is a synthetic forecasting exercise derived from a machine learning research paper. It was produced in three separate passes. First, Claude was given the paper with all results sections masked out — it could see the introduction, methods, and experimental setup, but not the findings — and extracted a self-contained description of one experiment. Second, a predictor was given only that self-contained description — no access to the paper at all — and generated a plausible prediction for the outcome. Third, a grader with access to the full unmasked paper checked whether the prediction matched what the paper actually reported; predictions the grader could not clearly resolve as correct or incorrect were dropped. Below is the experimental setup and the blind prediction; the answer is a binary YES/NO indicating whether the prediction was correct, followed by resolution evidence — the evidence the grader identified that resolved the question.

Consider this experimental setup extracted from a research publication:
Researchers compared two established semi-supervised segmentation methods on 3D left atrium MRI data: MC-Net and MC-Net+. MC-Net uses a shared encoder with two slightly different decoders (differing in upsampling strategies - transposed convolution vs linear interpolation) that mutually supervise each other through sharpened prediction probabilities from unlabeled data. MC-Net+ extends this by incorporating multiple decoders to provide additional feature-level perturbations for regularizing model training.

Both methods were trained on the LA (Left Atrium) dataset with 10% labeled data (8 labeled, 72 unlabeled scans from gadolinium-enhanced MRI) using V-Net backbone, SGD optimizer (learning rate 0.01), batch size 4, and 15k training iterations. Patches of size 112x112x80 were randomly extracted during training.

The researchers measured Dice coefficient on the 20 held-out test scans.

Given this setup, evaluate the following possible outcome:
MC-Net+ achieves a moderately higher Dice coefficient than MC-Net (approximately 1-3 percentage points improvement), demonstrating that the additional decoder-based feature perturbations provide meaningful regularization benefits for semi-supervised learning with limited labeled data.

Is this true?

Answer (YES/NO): YES